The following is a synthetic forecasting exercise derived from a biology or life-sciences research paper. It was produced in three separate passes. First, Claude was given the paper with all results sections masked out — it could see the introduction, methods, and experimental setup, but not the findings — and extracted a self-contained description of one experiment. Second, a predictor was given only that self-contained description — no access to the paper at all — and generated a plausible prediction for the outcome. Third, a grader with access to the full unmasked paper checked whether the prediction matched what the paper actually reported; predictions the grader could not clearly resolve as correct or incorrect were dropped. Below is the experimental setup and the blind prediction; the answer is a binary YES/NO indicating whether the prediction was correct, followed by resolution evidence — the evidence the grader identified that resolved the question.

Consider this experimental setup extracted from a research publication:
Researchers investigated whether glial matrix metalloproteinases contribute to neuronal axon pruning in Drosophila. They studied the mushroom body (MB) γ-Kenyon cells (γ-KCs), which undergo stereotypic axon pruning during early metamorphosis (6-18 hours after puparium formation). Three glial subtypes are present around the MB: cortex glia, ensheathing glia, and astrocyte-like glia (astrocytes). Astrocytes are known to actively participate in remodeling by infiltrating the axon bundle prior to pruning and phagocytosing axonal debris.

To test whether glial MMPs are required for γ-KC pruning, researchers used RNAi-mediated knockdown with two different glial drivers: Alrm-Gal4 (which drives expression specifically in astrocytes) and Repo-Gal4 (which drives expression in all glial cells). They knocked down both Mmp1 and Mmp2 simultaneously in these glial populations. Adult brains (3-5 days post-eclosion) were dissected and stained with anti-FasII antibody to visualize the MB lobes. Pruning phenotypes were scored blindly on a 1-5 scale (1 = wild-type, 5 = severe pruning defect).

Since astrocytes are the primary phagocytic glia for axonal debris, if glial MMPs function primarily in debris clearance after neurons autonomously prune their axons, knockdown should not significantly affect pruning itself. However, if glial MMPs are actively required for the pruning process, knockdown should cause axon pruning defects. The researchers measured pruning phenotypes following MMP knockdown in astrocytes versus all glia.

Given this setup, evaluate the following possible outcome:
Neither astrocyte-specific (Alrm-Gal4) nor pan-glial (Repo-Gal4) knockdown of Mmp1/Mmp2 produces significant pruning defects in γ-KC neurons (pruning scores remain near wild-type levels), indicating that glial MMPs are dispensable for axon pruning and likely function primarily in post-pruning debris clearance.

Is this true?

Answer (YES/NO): NO